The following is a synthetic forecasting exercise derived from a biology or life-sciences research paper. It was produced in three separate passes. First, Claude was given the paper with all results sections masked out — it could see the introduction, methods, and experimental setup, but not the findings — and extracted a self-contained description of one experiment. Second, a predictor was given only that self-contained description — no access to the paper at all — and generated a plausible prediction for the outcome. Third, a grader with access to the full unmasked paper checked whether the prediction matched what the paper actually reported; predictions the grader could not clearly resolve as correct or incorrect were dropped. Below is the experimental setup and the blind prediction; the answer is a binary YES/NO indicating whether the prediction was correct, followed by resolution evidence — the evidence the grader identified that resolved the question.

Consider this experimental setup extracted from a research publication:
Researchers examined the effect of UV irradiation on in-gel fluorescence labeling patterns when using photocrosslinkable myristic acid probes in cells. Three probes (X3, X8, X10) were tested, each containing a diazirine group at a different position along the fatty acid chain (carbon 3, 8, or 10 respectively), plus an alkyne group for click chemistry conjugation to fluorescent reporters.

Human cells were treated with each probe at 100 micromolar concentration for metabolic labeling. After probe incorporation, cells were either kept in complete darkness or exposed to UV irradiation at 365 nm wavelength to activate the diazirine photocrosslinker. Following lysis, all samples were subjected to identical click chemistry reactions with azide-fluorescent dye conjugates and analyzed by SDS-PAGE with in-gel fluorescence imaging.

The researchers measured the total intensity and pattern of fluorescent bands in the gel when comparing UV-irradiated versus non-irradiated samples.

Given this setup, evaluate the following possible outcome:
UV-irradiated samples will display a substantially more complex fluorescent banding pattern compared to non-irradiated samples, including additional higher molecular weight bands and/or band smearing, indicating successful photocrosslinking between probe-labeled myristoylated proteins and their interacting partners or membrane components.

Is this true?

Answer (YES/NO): YES